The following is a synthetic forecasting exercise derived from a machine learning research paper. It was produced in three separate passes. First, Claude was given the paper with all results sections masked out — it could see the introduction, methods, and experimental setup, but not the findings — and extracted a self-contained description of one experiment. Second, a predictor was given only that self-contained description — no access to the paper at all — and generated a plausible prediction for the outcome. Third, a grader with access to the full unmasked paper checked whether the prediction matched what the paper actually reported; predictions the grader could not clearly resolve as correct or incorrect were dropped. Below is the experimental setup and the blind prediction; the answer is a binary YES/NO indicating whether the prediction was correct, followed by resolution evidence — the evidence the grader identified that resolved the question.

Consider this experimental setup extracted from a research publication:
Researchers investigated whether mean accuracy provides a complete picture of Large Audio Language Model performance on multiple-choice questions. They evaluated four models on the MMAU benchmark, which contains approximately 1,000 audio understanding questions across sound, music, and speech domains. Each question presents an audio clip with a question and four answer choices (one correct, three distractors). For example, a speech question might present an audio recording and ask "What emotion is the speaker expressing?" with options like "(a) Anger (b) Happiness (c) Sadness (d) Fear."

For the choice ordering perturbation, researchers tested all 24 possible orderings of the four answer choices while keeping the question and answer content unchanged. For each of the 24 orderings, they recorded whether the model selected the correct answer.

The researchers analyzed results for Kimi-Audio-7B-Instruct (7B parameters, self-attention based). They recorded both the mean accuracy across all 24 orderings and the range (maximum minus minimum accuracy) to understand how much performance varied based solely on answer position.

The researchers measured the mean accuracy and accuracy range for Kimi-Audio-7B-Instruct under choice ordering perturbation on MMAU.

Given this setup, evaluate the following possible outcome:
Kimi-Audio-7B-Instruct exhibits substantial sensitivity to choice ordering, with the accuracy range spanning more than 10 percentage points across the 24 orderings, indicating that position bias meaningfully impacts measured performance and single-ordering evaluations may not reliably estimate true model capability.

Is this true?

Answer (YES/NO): YES